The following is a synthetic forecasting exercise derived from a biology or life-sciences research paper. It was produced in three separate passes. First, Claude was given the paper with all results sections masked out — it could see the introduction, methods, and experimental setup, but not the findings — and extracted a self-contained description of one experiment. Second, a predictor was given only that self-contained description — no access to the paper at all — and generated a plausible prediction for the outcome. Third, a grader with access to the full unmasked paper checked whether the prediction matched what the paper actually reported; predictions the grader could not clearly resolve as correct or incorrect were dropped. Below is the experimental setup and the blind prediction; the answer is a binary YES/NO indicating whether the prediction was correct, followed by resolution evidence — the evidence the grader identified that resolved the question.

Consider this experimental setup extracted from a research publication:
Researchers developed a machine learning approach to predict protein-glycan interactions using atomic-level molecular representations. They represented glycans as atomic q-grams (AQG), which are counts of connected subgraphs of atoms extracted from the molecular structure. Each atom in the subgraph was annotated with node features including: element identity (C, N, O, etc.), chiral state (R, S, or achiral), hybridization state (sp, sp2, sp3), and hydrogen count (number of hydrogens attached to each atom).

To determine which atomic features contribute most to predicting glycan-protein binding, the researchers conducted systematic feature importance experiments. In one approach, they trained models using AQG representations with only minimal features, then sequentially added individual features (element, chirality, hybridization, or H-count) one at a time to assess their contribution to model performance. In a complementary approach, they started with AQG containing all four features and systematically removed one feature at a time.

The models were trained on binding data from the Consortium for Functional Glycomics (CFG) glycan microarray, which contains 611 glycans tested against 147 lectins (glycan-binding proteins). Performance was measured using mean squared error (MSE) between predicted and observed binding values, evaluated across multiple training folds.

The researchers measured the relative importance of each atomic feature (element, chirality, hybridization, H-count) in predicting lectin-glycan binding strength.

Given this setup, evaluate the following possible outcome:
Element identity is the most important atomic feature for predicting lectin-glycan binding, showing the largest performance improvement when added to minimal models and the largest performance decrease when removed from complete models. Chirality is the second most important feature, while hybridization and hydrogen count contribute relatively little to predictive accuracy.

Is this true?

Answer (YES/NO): NO